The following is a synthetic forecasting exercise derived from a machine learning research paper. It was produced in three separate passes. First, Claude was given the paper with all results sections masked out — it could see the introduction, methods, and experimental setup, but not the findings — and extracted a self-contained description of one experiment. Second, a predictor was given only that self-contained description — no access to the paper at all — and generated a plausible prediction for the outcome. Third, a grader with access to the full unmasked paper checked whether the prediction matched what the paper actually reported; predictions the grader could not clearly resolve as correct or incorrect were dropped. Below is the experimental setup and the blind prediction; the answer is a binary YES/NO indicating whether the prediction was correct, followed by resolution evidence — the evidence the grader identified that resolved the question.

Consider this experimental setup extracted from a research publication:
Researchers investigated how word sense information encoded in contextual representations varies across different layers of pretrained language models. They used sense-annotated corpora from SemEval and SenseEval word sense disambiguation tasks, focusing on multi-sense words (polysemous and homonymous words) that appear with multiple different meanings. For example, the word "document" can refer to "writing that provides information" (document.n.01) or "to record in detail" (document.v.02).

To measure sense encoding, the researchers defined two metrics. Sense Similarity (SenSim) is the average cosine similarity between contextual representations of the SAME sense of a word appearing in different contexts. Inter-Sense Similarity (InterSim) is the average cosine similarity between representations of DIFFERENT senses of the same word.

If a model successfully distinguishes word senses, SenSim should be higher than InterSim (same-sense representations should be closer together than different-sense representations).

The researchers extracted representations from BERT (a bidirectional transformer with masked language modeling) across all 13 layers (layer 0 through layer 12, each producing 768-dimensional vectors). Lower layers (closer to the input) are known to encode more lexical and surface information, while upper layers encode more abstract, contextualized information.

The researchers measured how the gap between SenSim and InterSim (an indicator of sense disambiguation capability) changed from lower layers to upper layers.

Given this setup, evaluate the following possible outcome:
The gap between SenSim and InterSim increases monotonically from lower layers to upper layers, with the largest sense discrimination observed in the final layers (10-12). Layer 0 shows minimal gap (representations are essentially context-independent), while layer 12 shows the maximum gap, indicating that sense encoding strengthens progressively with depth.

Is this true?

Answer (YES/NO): NO